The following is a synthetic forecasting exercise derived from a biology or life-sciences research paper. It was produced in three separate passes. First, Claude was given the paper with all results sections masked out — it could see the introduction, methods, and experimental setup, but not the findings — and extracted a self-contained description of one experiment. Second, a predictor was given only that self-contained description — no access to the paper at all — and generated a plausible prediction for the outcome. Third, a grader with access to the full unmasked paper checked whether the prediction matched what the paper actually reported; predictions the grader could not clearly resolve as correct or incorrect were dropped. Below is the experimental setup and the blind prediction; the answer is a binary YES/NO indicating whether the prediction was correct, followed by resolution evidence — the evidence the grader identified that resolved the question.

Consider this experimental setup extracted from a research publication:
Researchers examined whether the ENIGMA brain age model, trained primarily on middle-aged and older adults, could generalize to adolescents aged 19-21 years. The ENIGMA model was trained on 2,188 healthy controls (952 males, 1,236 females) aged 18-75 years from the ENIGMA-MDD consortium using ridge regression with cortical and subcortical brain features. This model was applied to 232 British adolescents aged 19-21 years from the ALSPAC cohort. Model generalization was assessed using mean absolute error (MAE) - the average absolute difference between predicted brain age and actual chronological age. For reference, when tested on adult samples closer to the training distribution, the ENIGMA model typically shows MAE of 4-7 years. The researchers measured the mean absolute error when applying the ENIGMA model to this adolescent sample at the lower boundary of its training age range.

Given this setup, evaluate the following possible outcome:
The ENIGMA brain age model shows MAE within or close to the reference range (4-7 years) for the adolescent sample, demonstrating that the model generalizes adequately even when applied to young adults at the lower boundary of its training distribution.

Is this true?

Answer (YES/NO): YES